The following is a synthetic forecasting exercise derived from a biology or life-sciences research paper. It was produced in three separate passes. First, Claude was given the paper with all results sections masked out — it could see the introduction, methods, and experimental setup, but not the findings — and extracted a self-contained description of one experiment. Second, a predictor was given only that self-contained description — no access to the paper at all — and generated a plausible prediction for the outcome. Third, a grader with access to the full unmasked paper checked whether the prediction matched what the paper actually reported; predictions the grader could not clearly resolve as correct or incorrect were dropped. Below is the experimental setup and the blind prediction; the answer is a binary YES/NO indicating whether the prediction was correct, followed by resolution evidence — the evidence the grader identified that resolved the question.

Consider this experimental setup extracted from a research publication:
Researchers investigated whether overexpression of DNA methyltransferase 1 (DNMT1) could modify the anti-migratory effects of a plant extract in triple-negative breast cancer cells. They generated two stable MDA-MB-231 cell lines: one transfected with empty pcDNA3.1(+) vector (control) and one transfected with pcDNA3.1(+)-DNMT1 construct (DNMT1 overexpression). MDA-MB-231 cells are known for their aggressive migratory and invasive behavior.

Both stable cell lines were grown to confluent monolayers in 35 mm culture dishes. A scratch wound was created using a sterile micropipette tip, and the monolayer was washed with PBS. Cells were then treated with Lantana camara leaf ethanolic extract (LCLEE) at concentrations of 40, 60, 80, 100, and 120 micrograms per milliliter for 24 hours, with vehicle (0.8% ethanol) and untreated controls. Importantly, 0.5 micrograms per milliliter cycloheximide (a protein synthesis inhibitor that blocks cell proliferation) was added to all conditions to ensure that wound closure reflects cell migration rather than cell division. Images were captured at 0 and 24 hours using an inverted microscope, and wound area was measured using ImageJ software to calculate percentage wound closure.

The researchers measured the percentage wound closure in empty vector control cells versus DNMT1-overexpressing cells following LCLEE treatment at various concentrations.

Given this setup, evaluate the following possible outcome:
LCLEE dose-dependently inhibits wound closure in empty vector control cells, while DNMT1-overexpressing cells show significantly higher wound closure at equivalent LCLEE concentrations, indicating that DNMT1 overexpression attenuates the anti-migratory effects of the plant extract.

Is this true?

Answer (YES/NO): YES